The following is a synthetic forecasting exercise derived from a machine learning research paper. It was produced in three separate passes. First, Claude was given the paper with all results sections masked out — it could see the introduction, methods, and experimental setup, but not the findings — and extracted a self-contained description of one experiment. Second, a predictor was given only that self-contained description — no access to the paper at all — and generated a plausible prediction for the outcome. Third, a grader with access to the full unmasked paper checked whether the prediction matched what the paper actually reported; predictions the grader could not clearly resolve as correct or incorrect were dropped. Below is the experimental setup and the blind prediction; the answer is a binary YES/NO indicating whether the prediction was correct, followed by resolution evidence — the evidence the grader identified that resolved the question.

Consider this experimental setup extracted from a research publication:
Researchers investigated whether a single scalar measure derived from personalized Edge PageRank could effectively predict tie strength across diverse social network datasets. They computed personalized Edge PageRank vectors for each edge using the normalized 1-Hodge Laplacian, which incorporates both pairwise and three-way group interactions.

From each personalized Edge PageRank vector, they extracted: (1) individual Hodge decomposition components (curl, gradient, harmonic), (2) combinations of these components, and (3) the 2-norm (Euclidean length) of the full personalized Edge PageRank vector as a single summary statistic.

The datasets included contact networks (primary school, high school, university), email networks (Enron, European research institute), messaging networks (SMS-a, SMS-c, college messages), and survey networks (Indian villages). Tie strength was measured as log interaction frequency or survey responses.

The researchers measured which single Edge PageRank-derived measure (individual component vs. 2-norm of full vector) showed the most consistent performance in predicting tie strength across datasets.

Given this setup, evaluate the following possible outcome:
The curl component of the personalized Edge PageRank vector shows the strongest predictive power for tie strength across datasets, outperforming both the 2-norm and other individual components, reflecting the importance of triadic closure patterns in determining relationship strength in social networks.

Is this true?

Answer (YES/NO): NO